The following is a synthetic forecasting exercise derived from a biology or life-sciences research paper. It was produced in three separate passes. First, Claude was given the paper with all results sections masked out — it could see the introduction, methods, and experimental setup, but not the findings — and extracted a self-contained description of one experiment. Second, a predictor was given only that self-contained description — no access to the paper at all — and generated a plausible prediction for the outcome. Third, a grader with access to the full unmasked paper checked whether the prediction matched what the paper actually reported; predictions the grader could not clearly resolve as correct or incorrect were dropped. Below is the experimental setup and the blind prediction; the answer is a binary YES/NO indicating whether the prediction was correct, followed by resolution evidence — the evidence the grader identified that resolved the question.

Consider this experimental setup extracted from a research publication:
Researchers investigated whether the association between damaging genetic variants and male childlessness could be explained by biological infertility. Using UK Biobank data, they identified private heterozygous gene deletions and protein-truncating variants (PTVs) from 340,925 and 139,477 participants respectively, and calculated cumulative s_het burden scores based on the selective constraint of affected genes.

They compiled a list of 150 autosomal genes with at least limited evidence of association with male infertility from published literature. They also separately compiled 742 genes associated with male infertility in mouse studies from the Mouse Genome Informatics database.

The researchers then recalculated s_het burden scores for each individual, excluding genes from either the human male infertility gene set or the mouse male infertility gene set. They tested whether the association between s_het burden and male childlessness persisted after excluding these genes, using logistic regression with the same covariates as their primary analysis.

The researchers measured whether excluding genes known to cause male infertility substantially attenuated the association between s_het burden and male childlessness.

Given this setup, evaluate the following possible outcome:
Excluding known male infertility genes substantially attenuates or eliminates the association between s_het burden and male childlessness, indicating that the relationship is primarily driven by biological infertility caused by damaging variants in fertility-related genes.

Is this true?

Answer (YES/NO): NO